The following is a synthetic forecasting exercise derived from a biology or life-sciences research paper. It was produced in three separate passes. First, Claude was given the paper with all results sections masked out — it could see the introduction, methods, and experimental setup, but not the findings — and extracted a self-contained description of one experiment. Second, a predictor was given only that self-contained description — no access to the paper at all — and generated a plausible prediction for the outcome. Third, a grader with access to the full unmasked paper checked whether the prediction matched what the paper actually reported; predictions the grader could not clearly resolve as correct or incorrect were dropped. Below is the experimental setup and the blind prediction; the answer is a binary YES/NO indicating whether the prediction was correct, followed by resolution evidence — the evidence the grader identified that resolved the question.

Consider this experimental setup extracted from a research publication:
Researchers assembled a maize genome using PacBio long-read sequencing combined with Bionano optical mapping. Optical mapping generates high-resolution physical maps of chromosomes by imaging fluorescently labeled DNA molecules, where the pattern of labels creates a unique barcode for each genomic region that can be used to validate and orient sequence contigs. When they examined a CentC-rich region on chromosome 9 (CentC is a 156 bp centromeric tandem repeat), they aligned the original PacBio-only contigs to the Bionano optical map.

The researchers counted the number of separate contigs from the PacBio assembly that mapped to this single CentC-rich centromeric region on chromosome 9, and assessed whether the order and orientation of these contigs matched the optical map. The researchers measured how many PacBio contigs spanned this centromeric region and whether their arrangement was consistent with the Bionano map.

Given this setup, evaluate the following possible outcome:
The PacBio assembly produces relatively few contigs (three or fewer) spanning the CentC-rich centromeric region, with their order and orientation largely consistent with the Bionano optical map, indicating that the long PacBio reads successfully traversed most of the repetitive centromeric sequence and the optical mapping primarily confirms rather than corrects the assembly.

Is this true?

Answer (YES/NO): NO